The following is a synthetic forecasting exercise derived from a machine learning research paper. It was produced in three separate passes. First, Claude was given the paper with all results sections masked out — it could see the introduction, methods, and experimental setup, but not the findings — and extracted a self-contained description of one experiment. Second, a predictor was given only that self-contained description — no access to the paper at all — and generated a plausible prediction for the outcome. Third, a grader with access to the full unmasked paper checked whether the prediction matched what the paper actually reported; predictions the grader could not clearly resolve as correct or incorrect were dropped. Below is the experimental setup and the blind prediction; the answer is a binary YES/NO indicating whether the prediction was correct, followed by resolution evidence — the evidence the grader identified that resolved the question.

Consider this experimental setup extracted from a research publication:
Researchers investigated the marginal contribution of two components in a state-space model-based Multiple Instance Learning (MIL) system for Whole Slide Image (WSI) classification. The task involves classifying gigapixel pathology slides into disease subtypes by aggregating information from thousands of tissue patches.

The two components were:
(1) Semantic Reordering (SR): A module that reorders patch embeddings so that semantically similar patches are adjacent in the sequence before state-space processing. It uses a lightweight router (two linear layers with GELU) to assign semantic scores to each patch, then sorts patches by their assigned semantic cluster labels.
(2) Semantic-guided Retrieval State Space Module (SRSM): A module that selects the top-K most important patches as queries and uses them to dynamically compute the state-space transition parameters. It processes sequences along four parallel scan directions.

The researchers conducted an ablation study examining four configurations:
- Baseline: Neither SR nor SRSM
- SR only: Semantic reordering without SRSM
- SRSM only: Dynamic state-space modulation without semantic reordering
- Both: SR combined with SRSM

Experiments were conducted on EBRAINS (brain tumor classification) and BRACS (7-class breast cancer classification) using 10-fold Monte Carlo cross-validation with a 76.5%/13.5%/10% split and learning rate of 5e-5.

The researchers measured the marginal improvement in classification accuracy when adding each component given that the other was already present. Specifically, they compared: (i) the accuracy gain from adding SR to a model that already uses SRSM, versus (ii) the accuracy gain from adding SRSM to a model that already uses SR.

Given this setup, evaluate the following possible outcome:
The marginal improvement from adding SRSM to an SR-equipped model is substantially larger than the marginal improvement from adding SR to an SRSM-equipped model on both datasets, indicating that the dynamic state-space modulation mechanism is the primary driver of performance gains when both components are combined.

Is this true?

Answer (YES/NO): NO